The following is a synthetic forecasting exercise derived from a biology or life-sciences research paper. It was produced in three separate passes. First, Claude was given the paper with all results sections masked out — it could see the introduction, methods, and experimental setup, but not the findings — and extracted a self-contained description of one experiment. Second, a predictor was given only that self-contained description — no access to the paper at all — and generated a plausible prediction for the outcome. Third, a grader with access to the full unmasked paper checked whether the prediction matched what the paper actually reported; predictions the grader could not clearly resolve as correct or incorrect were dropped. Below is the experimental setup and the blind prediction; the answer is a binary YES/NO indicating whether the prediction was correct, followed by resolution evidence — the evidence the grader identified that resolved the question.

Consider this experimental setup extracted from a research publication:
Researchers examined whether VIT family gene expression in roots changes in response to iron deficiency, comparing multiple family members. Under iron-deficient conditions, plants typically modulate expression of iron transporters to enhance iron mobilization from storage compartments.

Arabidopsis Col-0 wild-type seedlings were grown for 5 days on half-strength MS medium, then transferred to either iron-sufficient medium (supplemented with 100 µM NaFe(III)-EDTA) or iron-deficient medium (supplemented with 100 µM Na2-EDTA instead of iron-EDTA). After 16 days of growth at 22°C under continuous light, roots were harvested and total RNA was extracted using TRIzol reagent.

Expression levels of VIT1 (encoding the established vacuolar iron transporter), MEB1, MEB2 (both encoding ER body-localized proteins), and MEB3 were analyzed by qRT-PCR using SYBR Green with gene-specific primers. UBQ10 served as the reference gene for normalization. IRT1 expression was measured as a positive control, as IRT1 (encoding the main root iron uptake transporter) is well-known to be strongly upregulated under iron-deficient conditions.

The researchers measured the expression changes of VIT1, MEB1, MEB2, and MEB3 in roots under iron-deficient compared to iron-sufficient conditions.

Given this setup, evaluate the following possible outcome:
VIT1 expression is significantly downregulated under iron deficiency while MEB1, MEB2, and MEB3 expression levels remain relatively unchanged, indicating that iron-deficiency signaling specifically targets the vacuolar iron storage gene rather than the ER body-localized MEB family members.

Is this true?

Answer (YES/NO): NO